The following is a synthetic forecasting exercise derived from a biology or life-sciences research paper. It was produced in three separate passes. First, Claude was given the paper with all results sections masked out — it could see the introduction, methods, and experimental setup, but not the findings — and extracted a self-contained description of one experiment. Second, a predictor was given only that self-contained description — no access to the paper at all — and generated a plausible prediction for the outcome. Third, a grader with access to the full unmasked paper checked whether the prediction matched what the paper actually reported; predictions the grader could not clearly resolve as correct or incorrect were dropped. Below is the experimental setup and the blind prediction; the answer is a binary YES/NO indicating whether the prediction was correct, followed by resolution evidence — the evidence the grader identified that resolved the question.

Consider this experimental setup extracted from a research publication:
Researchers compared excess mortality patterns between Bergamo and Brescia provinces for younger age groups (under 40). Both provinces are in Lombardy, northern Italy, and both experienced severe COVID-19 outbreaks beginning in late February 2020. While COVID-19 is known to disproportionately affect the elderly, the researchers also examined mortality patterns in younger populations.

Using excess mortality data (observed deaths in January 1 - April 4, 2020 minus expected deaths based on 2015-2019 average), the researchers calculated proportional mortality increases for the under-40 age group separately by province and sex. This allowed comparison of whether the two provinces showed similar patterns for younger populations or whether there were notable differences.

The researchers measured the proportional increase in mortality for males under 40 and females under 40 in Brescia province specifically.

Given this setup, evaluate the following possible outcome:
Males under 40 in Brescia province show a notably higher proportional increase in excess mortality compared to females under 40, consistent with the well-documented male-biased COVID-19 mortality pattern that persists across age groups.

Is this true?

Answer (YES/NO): NO